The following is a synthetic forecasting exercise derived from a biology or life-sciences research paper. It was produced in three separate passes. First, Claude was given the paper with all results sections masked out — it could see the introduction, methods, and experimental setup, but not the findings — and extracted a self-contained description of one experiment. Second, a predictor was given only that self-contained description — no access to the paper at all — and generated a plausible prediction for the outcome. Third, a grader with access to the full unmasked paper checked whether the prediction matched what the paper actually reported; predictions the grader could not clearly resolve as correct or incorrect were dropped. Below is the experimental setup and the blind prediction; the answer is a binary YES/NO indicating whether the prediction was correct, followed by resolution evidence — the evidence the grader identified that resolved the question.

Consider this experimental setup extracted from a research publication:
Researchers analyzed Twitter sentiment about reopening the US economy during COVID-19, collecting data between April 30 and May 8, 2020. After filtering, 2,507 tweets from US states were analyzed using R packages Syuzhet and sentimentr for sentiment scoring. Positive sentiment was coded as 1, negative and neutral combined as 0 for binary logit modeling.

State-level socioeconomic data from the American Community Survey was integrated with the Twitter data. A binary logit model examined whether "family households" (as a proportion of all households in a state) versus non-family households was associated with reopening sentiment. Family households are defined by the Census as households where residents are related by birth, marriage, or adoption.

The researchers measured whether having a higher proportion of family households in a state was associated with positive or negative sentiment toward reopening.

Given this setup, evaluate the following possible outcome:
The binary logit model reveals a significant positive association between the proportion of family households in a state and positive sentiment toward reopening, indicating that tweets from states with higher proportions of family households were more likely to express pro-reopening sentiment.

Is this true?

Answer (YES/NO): NO